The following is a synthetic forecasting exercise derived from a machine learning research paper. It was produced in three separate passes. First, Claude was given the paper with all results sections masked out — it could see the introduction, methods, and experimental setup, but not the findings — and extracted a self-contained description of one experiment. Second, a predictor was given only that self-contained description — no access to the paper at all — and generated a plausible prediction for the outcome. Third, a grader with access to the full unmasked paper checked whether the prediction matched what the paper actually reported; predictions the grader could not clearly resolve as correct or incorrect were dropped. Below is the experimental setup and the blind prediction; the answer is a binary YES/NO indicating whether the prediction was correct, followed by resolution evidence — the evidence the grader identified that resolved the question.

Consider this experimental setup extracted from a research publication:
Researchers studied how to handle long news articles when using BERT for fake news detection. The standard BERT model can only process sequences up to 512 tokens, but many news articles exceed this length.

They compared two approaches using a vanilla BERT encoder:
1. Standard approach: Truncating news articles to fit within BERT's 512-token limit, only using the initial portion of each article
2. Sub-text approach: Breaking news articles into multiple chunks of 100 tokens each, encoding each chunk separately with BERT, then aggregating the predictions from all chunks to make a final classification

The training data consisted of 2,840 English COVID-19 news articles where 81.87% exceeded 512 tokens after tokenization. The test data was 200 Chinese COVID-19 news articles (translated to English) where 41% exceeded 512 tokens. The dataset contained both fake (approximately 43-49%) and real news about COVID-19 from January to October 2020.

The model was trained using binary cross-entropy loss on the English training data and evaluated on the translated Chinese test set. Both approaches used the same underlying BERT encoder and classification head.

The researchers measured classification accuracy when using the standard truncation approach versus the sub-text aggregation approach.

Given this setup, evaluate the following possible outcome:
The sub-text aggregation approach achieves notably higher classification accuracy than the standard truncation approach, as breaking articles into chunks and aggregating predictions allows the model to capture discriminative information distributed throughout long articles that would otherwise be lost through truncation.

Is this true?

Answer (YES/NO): YES